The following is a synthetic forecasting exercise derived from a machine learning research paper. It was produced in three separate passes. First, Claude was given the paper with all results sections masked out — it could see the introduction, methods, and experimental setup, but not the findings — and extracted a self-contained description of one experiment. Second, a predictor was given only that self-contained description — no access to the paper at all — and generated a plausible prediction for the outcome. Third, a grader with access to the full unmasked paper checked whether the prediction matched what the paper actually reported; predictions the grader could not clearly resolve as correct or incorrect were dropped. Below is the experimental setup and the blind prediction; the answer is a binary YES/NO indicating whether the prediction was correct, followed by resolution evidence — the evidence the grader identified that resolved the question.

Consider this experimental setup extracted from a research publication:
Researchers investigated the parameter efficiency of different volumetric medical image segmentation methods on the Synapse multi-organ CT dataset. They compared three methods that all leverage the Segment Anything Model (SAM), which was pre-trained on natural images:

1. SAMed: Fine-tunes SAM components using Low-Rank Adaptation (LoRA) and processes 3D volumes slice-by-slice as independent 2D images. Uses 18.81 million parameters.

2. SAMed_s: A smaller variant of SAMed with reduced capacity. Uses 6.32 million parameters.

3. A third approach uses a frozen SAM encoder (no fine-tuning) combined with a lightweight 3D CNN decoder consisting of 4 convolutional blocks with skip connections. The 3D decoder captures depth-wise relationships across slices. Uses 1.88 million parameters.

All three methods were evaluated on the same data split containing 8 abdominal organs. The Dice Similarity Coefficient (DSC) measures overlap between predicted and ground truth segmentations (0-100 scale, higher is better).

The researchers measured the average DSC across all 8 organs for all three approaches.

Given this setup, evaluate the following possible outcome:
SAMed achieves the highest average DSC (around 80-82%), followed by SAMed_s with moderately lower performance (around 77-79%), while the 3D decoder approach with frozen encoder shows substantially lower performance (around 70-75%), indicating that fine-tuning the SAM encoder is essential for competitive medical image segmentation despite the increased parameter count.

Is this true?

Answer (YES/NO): NO